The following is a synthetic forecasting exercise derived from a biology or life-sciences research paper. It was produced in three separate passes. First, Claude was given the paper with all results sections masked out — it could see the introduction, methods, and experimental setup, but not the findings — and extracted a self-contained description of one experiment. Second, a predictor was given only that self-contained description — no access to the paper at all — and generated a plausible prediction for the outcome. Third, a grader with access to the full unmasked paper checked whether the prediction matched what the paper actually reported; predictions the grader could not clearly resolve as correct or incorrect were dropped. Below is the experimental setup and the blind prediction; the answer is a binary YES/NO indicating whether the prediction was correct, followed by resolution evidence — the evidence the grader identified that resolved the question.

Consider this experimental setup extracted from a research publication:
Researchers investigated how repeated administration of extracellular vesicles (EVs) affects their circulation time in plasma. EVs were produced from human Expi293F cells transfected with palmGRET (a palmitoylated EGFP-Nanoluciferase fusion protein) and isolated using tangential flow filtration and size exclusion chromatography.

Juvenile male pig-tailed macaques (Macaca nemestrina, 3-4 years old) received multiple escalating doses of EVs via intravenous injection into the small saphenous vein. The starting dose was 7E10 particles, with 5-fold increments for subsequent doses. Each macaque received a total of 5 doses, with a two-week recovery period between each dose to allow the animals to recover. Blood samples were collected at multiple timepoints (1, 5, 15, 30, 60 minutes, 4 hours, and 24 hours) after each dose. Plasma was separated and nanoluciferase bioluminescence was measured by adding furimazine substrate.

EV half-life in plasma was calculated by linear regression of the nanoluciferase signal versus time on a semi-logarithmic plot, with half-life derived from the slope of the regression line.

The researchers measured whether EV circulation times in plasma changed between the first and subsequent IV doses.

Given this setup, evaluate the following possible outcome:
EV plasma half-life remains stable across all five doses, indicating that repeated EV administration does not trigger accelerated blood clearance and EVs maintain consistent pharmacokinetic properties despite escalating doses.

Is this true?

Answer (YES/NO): NO